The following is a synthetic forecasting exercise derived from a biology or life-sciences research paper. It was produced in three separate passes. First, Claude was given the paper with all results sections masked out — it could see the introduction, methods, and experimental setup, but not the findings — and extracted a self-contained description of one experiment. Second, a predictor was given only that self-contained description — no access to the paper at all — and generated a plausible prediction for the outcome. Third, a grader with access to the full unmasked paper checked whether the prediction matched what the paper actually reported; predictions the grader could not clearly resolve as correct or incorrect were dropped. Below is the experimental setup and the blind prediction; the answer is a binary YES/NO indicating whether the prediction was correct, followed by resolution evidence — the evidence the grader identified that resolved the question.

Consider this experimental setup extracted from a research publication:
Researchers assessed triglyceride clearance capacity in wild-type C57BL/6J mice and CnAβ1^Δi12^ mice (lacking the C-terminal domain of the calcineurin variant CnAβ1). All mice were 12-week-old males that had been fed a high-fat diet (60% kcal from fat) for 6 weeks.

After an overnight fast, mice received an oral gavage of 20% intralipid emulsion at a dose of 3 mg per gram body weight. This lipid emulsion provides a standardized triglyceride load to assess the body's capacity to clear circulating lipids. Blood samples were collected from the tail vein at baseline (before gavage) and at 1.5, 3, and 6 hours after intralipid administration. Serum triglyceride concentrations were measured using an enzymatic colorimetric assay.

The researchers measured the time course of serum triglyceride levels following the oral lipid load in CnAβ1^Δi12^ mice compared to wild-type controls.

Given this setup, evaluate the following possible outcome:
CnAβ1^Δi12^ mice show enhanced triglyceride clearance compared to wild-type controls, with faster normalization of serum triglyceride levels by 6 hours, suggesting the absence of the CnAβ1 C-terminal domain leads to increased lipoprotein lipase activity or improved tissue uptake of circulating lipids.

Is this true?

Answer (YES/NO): NO